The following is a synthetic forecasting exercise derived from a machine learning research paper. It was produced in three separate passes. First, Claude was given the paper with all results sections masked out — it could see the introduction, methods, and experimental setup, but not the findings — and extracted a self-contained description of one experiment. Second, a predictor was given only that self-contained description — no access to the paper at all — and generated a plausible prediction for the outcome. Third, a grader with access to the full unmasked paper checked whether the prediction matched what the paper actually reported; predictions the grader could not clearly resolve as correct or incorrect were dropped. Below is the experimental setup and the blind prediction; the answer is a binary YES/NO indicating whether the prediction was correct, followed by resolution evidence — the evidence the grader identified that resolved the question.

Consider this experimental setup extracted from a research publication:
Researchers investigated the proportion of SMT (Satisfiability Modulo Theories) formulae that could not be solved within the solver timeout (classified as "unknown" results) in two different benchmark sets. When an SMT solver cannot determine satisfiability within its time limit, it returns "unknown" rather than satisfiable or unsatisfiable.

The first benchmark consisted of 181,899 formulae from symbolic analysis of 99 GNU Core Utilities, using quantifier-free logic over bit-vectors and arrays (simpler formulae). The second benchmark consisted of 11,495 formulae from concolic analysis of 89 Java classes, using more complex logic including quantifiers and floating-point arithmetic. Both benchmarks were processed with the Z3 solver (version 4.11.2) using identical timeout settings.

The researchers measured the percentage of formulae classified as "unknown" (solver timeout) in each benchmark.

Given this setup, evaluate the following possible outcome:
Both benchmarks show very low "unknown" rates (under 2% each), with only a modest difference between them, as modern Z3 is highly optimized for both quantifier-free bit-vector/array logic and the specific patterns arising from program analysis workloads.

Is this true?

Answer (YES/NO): NO